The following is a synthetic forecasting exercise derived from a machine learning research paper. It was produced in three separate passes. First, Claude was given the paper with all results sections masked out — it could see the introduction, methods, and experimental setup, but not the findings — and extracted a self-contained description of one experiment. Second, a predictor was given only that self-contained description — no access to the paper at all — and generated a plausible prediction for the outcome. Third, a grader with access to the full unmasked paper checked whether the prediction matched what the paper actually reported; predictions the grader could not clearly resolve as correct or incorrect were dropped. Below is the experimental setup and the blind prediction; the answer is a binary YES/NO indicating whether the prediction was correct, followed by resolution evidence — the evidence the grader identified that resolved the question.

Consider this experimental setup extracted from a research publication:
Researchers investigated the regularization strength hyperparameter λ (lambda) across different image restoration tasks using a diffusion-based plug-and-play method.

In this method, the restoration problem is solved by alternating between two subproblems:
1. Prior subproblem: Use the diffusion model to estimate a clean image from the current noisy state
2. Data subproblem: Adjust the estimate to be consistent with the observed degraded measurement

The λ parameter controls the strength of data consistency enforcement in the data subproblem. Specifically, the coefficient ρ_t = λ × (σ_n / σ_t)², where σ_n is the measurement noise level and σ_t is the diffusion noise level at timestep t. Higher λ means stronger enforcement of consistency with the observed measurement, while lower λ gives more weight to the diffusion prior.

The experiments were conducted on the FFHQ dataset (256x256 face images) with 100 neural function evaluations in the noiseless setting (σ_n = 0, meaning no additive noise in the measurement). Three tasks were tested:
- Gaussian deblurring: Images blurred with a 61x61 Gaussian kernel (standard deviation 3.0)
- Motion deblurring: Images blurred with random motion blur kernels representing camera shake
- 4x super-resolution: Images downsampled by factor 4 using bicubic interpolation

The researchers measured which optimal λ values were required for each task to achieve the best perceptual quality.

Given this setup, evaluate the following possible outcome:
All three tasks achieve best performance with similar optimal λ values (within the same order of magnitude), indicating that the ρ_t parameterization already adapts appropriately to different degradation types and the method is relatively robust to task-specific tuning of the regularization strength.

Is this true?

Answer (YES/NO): NO